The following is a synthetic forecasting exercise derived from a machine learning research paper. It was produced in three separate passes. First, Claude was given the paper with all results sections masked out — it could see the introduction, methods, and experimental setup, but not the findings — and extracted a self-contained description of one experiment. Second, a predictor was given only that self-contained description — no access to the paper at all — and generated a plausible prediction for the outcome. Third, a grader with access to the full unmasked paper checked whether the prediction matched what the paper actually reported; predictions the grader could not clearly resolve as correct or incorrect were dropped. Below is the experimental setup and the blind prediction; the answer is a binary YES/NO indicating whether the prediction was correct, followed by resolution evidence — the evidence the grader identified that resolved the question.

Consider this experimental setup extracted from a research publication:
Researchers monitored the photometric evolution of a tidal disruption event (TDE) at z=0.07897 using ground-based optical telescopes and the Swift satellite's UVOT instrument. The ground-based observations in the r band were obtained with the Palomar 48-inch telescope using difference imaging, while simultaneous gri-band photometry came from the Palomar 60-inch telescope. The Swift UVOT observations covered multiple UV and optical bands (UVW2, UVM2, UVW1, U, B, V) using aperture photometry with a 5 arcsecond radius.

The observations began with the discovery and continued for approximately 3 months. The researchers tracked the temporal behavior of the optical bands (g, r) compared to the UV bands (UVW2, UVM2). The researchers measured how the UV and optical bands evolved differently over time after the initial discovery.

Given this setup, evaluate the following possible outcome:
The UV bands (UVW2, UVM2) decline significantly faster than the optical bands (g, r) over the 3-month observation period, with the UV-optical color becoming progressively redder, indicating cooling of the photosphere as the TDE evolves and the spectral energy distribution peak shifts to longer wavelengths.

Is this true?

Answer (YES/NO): YES